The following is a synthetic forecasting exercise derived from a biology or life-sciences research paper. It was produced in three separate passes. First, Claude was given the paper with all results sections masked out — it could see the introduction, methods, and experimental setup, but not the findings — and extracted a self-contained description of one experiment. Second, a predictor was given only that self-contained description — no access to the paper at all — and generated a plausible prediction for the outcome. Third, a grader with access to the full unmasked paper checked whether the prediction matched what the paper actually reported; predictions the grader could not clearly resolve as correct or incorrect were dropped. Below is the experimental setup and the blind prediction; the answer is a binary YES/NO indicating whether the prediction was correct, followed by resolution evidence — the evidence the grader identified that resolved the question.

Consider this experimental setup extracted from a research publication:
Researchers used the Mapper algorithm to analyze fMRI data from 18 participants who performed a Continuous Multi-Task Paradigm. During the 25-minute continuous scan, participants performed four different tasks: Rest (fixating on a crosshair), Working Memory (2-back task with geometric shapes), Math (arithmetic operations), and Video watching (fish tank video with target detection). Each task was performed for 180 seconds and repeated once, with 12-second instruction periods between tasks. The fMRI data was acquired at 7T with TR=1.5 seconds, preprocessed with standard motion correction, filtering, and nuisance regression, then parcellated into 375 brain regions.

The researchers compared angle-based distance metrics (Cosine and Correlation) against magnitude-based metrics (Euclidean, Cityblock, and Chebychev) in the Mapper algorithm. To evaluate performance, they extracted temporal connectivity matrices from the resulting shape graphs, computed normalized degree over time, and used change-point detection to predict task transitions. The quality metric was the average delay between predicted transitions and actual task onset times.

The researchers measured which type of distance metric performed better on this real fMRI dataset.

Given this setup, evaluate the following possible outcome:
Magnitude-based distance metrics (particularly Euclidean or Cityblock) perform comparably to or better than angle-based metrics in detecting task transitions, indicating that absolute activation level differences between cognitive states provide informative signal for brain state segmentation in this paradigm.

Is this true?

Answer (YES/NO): YES